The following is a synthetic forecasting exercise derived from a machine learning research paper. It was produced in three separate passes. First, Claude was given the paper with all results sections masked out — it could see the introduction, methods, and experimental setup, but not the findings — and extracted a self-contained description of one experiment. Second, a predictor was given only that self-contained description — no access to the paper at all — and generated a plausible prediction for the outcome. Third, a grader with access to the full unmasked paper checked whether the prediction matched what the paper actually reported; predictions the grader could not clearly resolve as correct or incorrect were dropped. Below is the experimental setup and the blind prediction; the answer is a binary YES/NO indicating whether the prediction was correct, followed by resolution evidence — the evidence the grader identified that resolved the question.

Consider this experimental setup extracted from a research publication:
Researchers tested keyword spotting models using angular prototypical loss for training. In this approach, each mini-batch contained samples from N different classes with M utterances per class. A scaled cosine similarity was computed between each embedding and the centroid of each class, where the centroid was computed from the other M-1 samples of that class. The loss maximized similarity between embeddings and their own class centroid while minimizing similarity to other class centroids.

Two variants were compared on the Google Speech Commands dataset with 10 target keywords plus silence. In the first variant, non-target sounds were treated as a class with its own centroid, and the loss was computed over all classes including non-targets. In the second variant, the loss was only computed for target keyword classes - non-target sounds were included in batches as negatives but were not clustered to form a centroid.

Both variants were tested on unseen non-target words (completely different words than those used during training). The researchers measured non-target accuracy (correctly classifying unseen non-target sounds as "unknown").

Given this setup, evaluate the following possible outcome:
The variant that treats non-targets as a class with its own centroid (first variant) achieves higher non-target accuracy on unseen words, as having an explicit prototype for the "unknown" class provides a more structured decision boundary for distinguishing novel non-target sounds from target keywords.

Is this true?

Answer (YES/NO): NO